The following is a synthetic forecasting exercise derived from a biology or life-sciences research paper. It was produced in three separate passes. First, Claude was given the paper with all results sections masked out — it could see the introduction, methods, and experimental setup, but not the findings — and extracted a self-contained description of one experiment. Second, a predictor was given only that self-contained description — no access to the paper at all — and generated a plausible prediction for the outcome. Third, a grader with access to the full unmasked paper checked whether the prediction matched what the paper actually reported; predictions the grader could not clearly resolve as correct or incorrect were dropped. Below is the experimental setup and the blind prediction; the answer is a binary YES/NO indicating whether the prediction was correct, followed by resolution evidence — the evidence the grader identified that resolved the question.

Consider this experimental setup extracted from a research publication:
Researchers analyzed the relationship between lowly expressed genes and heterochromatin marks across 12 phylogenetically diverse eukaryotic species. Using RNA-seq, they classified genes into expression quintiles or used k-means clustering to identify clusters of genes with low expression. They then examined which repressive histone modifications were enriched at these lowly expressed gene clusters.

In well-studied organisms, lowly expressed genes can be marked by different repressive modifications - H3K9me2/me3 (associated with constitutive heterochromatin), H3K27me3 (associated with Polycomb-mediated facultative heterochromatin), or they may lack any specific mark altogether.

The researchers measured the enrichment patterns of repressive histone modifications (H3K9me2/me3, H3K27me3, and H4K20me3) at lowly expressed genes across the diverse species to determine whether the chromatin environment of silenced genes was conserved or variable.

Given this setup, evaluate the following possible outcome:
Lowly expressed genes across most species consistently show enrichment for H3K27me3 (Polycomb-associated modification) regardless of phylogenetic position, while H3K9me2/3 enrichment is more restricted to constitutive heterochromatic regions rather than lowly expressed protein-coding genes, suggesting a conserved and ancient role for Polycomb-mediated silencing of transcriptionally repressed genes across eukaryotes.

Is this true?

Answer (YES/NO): NO